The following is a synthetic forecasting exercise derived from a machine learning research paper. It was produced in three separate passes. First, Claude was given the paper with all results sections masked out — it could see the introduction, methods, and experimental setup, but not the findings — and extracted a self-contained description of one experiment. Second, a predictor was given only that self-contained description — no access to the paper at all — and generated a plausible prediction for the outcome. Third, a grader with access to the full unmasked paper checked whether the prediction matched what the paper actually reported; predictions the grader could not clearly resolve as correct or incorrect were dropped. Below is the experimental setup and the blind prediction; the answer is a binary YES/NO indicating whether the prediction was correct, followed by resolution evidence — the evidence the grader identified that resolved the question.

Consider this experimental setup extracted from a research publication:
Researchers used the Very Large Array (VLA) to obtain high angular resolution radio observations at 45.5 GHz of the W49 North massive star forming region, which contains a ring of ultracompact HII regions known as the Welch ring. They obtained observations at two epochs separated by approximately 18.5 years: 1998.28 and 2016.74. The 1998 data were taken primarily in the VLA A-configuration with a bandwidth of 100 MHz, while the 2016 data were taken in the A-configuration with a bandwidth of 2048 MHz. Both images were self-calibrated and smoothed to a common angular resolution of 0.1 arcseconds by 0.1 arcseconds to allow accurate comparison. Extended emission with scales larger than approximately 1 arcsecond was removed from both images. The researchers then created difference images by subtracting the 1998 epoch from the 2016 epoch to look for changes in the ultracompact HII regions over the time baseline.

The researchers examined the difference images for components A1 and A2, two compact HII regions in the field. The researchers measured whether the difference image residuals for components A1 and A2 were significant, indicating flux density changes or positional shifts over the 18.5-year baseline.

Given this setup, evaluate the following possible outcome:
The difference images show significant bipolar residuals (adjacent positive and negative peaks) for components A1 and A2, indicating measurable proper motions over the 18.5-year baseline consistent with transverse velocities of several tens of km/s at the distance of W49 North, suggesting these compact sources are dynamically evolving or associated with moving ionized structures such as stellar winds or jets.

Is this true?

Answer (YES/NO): NO